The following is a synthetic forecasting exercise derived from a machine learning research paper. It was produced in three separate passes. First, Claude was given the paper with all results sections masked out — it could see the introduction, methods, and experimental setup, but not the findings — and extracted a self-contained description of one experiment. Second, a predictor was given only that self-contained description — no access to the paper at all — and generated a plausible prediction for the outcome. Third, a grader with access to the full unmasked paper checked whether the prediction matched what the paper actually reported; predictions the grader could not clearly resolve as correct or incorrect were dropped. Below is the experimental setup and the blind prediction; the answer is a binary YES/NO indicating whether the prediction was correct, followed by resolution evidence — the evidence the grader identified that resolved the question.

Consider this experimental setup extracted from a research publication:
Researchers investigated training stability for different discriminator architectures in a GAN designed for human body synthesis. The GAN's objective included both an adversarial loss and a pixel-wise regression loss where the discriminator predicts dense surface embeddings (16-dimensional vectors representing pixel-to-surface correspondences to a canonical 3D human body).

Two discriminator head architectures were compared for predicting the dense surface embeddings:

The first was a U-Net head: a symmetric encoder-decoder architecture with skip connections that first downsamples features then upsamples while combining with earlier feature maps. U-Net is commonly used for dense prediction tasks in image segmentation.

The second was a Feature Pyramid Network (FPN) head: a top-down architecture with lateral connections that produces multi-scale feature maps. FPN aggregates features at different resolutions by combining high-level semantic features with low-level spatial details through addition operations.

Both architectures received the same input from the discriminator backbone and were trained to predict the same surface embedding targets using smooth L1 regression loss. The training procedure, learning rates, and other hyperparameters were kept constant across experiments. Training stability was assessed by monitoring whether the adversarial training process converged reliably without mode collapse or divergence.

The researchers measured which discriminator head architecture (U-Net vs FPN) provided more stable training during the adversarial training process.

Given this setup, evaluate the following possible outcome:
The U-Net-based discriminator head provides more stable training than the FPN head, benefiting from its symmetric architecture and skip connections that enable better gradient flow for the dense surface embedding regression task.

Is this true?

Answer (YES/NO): NO